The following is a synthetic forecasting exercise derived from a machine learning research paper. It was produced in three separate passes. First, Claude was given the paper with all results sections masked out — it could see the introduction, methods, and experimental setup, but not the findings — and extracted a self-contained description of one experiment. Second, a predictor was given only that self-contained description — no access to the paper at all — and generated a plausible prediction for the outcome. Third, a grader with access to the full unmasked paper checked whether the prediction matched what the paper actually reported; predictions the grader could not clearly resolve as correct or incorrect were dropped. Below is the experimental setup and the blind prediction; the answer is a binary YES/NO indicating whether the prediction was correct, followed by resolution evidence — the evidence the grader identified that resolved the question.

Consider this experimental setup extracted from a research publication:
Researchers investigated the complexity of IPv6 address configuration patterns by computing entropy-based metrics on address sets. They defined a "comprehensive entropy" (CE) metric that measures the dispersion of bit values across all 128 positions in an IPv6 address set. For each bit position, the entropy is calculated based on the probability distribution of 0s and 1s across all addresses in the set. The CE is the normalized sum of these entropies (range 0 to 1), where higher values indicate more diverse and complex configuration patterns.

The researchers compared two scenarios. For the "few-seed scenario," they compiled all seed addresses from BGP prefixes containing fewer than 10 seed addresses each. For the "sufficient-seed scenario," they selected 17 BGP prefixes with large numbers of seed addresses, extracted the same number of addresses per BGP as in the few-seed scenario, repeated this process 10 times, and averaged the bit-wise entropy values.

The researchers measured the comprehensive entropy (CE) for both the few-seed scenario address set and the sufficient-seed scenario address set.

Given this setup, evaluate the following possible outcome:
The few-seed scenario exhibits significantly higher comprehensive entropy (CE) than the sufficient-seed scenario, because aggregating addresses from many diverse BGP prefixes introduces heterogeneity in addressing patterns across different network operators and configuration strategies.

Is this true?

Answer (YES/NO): YES